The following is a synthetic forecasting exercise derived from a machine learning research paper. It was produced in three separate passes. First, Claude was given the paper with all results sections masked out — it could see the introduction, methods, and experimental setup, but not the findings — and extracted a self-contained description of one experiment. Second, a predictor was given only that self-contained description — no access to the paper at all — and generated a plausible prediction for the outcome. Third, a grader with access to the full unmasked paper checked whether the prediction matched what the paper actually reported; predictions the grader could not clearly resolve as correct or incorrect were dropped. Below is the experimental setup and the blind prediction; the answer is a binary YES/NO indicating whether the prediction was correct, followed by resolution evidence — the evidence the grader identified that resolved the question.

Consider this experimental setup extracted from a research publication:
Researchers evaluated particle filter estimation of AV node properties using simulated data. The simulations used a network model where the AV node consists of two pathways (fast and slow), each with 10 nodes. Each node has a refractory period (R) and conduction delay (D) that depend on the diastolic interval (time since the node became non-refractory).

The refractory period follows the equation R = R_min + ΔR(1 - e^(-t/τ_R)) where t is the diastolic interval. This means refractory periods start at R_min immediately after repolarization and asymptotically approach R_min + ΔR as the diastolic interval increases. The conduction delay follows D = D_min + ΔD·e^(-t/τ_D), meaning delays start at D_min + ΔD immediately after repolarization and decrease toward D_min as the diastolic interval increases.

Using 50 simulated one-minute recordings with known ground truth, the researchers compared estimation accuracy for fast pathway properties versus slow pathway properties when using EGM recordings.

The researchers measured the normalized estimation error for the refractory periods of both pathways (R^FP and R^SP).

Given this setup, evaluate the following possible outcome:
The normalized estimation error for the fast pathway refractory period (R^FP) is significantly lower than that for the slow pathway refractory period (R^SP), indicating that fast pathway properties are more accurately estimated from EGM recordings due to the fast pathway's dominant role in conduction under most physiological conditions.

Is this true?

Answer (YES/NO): NO